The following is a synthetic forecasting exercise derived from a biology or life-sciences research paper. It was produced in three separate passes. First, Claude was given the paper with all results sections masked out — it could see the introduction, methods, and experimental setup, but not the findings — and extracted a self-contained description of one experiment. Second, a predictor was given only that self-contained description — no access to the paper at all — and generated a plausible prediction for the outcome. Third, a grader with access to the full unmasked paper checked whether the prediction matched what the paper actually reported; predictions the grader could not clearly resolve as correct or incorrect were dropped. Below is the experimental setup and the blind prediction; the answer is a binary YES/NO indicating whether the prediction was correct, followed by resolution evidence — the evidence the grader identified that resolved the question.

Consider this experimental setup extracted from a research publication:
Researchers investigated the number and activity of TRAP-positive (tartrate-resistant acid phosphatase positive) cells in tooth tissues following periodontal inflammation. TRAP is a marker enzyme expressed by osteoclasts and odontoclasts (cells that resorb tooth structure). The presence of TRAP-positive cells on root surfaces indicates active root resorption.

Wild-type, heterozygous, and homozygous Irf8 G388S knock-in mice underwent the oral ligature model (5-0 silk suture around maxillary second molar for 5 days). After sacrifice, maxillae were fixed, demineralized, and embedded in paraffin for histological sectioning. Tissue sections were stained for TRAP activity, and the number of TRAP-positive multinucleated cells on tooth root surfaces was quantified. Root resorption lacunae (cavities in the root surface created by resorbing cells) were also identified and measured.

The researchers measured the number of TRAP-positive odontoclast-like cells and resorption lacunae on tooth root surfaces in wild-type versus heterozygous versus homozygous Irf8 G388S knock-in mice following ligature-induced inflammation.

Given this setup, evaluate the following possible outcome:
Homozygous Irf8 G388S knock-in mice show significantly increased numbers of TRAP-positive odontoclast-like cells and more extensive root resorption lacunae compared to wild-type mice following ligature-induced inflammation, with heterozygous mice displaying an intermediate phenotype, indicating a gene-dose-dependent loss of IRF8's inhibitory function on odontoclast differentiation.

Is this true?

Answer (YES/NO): NO